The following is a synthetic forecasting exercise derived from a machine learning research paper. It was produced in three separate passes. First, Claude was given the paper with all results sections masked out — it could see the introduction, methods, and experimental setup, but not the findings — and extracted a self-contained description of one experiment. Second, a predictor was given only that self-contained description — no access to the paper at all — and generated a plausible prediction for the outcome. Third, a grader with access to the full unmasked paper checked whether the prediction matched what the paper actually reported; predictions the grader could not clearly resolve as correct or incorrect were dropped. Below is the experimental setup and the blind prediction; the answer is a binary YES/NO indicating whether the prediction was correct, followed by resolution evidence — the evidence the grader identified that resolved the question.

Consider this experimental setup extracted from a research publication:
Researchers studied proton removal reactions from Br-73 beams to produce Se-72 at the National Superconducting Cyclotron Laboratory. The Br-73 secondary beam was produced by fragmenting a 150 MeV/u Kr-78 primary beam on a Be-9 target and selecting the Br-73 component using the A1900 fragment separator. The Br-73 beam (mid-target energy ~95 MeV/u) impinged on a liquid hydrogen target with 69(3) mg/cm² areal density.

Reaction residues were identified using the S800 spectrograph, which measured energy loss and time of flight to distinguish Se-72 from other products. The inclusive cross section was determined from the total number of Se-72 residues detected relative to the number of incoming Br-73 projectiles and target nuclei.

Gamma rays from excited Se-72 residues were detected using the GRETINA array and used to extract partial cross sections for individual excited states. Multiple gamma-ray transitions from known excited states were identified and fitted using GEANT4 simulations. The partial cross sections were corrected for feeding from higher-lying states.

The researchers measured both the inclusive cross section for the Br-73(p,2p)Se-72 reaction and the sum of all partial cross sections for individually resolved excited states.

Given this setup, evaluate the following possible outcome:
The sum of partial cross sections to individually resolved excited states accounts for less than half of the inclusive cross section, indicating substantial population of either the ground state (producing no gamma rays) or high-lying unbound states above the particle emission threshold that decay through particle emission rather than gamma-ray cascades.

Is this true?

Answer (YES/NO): NO